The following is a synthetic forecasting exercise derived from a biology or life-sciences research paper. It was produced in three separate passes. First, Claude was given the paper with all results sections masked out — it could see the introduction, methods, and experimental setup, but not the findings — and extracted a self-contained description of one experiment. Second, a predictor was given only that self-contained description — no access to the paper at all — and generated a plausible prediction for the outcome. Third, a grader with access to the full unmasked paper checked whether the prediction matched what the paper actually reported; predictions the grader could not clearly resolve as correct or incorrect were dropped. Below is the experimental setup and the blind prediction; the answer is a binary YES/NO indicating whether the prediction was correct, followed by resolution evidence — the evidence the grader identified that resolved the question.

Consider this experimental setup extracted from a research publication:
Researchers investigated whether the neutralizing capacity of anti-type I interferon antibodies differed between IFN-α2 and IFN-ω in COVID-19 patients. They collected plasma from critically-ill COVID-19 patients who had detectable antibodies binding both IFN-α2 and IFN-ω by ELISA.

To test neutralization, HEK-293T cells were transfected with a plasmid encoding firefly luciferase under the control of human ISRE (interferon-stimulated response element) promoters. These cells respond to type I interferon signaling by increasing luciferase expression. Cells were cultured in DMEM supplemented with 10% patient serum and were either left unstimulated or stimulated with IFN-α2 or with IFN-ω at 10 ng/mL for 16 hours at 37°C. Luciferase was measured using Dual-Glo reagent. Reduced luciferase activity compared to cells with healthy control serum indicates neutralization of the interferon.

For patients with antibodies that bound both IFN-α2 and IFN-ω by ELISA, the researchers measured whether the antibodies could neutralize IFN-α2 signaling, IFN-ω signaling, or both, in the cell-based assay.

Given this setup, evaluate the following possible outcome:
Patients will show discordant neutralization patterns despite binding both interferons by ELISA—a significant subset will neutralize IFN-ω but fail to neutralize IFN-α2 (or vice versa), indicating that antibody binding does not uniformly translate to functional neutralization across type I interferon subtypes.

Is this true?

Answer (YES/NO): NO